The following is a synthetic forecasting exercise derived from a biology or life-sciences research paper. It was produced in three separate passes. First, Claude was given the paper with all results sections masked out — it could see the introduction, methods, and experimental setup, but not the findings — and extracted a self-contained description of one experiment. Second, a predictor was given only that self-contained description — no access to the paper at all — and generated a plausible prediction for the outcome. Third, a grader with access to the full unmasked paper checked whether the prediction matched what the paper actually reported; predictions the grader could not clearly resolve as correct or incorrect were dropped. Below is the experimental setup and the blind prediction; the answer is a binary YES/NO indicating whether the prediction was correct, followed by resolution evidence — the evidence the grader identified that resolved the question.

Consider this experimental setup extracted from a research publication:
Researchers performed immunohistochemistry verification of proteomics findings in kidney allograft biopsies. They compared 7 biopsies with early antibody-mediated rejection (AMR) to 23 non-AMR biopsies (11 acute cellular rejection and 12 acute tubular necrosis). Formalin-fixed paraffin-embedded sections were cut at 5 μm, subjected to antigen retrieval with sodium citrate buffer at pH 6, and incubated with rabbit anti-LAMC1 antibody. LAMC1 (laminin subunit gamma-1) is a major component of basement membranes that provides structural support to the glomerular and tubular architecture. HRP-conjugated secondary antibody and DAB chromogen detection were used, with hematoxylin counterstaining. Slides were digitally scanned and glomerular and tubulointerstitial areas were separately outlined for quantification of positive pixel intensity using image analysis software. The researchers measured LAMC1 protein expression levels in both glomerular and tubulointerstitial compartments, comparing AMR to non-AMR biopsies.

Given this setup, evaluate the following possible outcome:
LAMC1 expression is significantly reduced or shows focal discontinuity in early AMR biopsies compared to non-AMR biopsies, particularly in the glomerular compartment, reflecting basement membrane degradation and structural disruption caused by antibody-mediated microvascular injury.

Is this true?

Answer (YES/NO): NO